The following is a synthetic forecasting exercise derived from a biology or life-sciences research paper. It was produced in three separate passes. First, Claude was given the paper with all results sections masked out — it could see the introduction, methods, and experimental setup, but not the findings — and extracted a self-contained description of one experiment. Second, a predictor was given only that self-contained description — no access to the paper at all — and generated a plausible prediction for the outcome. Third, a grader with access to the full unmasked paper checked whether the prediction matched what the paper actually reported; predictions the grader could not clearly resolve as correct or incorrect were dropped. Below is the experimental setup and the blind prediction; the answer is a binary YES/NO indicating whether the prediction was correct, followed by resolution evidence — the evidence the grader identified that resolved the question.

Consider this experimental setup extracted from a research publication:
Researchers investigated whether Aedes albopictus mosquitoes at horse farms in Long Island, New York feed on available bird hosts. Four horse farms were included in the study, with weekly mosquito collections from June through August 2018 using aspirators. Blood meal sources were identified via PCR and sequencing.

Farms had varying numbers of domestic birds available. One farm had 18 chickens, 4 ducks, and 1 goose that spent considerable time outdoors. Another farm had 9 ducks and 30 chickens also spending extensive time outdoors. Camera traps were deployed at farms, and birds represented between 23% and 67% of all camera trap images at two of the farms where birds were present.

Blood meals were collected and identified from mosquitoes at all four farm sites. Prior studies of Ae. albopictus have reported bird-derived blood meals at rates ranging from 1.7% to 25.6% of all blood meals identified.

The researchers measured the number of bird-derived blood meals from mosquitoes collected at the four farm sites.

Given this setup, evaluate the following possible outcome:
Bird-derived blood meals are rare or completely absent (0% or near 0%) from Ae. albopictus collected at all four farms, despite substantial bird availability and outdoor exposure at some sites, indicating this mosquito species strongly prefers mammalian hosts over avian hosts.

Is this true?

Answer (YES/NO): YES